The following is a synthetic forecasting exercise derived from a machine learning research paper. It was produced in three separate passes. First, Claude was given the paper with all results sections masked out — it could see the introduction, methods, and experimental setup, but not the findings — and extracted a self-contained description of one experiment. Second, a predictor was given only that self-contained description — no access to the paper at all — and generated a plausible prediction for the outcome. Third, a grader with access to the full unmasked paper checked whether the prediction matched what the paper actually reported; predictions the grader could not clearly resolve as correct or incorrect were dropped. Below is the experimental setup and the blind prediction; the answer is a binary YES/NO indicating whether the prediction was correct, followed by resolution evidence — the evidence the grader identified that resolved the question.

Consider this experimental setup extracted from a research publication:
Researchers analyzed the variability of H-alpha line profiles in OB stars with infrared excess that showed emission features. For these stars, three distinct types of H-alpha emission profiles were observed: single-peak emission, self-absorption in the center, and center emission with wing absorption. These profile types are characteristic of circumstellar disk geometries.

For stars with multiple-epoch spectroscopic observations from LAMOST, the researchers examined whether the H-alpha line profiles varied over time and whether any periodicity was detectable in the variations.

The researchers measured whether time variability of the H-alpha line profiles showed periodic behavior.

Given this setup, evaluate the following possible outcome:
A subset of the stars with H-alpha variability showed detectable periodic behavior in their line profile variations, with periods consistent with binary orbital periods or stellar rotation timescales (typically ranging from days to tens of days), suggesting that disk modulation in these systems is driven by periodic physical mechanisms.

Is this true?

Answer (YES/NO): NO